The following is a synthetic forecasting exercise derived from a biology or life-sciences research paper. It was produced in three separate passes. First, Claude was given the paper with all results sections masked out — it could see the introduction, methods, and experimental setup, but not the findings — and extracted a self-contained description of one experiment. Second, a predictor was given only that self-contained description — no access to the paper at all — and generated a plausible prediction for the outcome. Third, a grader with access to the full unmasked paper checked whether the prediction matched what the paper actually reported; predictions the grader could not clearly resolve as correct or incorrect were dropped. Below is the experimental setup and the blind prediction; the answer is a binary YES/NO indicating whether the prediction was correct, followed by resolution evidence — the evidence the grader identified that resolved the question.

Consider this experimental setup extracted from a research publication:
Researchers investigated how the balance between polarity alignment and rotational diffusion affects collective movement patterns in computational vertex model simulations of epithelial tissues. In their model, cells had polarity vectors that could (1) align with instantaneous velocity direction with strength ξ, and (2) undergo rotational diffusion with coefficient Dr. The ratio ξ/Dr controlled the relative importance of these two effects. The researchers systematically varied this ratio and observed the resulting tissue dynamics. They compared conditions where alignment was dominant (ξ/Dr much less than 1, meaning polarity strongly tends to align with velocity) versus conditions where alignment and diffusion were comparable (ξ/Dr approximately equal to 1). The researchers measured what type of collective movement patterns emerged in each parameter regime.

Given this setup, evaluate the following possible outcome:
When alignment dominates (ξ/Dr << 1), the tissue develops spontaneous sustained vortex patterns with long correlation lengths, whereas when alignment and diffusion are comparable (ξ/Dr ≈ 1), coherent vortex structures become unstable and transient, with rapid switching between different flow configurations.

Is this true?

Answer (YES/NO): NO